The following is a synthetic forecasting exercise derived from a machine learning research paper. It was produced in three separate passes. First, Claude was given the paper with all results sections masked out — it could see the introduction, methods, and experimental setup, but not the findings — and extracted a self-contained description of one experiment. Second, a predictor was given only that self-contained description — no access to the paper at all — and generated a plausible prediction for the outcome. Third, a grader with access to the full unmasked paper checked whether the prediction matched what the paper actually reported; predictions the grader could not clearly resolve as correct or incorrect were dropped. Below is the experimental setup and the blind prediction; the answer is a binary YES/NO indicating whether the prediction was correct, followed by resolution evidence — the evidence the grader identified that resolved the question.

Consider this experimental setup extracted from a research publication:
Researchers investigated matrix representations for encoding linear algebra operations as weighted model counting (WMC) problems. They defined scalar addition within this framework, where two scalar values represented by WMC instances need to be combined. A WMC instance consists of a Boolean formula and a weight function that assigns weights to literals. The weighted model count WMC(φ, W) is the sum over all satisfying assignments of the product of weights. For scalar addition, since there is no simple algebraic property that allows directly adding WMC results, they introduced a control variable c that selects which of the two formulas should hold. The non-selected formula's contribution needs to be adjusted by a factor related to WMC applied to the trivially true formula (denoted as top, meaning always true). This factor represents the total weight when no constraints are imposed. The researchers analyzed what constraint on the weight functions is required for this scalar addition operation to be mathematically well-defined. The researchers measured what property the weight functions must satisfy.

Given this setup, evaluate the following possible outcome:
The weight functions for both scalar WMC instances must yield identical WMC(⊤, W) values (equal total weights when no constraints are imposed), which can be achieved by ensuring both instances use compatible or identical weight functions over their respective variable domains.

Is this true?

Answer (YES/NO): NO